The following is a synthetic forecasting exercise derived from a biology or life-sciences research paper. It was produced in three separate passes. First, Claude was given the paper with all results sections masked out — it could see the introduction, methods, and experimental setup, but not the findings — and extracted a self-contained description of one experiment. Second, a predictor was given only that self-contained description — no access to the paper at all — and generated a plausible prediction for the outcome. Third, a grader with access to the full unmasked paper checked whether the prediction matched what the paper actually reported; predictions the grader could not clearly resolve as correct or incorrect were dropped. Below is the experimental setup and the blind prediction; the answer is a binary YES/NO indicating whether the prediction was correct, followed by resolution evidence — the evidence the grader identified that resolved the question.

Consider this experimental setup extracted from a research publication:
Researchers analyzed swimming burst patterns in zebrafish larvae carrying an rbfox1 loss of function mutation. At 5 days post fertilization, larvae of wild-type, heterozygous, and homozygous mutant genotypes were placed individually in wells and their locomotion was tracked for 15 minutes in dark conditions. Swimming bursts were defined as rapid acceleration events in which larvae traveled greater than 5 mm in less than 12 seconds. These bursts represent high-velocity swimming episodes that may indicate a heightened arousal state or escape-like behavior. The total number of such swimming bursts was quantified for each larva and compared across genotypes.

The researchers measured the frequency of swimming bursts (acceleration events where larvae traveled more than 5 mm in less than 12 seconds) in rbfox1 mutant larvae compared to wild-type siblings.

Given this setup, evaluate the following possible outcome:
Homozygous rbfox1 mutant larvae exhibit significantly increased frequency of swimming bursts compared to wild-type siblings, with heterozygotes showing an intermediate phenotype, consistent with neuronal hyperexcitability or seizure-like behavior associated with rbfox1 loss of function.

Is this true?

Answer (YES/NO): NO